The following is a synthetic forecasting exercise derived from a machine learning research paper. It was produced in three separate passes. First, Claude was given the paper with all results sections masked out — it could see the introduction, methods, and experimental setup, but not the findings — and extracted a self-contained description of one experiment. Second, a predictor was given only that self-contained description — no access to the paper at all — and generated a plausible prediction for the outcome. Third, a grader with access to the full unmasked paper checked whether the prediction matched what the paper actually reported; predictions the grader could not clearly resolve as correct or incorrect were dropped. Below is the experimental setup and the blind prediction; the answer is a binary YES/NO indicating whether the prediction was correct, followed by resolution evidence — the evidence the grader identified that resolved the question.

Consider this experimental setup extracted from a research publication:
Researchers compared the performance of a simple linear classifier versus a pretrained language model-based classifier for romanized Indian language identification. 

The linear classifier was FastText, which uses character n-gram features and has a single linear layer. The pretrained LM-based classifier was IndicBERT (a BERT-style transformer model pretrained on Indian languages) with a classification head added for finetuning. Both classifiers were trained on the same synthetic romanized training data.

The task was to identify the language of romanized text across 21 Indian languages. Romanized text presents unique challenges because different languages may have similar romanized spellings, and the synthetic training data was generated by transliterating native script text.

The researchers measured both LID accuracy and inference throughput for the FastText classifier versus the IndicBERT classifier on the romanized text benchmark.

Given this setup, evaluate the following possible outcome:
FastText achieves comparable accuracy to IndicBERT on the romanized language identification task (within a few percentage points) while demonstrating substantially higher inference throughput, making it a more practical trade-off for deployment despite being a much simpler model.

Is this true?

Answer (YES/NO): NO